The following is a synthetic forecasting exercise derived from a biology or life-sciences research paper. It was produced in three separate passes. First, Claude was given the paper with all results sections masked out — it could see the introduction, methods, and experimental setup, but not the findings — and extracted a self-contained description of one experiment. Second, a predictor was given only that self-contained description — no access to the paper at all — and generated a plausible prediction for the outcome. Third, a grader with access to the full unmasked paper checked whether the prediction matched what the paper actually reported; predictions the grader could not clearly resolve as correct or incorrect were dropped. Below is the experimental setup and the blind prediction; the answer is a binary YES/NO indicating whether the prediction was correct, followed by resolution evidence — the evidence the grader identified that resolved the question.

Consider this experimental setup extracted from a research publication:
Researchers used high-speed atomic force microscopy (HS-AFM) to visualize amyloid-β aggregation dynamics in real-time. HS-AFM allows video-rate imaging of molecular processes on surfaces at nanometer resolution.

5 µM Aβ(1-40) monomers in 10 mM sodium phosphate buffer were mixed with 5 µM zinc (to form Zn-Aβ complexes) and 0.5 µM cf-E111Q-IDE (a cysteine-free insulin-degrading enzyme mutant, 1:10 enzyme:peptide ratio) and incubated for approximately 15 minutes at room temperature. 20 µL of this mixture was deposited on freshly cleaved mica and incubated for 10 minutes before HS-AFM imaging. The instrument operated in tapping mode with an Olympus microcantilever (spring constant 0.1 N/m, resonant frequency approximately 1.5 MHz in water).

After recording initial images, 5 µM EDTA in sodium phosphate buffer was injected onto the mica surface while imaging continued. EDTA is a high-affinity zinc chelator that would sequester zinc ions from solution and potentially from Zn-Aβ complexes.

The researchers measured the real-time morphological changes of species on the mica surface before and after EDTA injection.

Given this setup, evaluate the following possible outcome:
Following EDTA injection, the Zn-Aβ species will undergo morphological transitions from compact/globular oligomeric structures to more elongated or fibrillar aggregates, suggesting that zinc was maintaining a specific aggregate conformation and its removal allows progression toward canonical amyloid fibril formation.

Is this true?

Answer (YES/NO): NO